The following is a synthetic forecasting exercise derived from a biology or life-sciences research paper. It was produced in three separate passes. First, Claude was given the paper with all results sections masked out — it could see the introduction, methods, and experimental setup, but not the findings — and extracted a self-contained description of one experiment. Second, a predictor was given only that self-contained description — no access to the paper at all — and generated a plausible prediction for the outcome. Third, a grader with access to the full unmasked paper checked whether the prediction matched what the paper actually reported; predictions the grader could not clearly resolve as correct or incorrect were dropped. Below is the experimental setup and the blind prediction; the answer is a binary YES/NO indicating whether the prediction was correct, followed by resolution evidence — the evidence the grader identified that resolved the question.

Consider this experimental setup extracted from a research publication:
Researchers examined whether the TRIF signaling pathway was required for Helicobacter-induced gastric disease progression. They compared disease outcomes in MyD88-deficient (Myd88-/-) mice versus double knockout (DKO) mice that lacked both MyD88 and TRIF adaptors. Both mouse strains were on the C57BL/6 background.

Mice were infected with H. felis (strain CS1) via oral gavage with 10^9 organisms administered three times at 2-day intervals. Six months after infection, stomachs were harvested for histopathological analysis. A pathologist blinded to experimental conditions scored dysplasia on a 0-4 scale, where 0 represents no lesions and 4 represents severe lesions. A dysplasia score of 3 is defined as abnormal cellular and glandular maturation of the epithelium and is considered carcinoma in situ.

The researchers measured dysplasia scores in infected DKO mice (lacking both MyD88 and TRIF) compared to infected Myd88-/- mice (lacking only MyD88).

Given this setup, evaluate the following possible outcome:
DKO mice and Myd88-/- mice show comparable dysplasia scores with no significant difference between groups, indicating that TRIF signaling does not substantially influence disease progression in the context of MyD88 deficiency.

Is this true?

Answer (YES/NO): NO